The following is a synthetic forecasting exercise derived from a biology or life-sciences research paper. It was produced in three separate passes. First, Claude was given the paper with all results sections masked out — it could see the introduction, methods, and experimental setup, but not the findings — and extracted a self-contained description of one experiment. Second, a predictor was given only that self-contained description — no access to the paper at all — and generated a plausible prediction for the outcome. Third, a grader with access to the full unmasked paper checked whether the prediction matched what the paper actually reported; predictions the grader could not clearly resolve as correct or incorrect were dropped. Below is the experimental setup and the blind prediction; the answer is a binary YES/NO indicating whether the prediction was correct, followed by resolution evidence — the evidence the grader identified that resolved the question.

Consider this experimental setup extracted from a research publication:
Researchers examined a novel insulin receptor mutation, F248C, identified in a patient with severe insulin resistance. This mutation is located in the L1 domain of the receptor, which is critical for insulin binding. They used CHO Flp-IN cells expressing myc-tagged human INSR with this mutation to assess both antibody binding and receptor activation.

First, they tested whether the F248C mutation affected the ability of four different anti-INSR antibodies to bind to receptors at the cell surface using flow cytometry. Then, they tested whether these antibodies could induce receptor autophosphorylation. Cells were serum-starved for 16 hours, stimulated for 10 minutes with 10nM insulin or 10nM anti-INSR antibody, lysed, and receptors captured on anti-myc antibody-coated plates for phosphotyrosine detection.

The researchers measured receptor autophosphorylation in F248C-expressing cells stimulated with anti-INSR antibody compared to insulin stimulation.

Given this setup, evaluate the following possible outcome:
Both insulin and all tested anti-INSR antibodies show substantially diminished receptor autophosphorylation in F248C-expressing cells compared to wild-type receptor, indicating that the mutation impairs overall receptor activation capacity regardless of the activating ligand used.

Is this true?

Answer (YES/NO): YES